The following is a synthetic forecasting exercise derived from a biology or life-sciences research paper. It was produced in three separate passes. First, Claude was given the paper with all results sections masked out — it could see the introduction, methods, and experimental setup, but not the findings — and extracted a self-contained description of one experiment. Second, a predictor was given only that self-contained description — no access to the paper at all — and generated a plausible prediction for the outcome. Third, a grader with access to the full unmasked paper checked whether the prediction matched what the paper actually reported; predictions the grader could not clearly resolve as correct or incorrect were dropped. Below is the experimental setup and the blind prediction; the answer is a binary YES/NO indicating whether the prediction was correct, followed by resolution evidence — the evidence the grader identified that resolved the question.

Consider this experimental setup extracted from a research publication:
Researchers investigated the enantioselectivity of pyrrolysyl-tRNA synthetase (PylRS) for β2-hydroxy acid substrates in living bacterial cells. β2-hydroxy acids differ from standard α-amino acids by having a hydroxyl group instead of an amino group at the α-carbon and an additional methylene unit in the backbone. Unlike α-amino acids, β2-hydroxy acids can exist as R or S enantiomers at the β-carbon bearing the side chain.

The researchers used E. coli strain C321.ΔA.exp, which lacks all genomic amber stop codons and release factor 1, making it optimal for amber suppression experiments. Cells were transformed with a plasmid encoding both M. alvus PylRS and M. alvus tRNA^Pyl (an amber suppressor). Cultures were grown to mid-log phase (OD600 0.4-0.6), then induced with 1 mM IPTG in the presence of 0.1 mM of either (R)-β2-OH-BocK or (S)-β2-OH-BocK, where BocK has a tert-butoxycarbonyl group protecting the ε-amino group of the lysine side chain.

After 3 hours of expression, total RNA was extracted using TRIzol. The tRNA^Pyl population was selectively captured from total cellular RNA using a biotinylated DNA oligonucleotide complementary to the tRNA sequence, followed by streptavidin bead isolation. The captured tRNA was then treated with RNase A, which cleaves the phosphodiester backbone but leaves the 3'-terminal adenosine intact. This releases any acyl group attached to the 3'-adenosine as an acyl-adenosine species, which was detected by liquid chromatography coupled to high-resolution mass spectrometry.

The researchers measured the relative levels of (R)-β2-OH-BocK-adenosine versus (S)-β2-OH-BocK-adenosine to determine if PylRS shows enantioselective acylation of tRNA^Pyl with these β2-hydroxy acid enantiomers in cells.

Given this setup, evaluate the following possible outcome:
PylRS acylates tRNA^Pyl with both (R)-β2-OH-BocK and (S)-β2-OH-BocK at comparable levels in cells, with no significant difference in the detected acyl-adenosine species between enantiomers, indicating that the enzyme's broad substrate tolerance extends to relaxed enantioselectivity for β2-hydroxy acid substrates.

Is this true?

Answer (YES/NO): NO